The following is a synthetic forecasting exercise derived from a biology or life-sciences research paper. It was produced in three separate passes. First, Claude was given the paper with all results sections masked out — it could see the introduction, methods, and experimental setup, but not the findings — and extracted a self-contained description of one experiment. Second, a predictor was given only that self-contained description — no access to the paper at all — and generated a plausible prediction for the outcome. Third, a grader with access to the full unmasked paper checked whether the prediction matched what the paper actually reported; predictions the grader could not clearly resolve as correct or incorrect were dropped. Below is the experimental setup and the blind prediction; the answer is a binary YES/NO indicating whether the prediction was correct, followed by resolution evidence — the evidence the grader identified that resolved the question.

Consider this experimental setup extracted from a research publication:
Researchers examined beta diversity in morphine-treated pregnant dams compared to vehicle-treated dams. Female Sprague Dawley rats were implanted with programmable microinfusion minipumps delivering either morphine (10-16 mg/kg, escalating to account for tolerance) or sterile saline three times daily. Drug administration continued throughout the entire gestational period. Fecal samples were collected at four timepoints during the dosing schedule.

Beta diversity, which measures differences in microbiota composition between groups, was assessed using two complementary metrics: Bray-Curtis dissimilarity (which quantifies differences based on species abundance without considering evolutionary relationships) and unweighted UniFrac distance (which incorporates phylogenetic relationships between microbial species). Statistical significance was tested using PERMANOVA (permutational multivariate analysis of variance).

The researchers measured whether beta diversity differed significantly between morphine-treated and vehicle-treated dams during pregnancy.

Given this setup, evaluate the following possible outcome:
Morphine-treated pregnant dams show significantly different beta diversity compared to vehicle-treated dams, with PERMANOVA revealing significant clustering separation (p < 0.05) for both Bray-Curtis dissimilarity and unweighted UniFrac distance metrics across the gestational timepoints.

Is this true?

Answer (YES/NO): YES